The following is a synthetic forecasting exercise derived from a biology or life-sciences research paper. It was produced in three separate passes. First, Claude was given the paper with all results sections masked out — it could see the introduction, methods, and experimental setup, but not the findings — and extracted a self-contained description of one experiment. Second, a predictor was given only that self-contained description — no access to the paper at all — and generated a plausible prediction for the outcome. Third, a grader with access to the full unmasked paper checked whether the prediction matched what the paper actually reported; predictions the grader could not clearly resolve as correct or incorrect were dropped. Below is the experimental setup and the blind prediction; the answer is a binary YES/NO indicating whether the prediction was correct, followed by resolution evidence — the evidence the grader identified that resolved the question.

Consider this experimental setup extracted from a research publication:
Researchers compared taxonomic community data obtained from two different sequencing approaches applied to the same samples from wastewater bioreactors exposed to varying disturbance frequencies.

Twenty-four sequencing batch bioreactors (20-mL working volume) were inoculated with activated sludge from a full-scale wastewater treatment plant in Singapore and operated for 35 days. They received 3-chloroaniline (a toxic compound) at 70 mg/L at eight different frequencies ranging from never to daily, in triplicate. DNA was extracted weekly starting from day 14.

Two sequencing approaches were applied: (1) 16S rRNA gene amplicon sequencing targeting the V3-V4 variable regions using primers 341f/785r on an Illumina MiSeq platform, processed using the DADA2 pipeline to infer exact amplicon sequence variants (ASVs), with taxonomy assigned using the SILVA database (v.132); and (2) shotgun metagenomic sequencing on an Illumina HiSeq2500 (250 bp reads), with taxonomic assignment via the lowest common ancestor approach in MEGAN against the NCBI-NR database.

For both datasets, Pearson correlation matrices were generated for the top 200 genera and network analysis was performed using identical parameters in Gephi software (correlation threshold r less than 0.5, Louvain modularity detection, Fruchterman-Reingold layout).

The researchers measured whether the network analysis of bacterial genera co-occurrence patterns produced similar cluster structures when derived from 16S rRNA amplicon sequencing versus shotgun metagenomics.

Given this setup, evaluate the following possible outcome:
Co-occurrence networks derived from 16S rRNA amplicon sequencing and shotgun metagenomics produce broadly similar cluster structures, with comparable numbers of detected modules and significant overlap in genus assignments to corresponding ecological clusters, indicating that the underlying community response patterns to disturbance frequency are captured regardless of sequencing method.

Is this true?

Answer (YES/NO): YES